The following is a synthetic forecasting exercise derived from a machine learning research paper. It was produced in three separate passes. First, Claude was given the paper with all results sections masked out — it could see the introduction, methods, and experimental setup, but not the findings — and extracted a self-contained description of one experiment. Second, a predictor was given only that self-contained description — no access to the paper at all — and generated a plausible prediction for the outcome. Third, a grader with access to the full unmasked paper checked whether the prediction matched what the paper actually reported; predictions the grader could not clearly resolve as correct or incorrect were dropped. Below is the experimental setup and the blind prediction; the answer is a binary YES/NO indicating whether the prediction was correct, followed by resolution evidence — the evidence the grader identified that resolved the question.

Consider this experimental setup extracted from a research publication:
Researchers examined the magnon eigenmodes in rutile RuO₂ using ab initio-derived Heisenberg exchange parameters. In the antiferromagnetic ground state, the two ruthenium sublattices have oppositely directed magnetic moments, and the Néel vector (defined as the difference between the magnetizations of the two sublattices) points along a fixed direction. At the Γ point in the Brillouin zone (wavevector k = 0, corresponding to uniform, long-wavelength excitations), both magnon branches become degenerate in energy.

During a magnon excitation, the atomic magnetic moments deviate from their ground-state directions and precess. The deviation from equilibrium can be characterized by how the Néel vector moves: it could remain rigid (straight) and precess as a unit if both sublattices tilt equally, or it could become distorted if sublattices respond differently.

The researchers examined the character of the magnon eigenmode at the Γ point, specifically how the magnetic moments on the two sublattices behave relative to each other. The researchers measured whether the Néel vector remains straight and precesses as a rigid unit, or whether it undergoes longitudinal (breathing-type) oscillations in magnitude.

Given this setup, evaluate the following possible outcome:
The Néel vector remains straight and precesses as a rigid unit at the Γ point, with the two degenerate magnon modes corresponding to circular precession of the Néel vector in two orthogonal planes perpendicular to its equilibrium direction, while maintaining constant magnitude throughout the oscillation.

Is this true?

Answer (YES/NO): YES